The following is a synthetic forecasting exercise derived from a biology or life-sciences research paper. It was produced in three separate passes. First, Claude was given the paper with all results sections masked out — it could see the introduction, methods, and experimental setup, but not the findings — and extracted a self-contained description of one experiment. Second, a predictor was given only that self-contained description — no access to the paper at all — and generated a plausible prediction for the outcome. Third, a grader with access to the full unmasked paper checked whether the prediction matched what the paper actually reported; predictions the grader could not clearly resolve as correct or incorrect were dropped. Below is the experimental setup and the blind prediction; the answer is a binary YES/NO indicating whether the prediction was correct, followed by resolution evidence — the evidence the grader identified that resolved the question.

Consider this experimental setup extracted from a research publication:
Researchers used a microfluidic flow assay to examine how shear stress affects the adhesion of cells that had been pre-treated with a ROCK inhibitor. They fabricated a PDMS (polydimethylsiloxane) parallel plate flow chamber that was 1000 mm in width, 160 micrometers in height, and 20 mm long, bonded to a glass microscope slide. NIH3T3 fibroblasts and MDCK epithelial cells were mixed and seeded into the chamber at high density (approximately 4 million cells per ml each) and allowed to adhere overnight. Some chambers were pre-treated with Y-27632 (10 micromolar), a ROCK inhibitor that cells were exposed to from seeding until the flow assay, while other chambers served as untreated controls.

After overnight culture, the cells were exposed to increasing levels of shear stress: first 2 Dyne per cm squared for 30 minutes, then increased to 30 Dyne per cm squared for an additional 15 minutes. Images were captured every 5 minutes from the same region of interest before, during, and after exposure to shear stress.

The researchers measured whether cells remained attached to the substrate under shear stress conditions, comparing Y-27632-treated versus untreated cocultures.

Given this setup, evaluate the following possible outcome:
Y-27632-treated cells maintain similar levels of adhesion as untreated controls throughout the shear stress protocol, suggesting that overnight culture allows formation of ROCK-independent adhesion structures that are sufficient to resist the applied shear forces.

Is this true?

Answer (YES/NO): NO